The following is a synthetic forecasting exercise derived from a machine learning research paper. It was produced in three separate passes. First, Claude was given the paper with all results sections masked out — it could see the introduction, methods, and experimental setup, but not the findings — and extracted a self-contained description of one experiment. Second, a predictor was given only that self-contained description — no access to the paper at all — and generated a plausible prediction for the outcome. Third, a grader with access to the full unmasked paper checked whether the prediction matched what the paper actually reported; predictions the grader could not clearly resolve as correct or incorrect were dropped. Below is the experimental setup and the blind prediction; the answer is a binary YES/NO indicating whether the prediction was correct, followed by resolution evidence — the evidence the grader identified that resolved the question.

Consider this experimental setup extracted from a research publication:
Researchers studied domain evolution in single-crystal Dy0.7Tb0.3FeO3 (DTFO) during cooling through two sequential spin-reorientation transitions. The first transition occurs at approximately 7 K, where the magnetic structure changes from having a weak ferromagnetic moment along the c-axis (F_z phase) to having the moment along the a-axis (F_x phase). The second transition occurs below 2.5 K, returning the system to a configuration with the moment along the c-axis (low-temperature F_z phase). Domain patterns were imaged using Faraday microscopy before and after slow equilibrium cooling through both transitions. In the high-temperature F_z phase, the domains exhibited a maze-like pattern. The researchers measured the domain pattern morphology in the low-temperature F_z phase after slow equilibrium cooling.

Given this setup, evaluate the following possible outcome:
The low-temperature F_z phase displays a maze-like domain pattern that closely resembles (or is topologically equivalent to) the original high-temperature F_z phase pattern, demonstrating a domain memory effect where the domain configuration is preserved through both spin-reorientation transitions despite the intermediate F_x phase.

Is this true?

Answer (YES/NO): NO